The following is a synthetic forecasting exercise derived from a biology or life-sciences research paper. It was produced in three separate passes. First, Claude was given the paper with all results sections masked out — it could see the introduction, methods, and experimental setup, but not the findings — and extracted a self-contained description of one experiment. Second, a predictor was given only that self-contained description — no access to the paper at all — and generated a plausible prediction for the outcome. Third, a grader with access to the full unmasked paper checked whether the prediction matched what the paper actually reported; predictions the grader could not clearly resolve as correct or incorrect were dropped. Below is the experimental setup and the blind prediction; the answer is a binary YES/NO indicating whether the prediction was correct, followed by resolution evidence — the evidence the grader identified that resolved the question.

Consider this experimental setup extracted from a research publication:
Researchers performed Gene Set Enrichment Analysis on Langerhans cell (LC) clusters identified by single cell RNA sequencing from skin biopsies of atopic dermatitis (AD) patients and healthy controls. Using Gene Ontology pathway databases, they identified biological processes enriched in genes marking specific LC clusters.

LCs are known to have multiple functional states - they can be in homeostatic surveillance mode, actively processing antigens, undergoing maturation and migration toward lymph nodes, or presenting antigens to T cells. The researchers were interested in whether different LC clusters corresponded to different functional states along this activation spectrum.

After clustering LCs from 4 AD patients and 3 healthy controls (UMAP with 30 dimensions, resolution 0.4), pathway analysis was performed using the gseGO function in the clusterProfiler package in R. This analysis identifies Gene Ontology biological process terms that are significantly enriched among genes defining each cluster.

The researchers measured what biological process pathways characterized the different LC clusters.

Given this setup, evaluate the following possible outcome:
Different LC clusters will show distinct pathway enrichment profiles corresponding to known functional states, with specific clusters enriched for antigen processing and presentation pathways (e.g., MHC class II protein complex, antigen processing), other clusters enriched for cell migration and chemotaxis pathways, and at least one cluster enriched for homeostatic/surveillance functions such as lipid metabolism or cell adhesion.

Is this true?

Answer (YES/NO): NO